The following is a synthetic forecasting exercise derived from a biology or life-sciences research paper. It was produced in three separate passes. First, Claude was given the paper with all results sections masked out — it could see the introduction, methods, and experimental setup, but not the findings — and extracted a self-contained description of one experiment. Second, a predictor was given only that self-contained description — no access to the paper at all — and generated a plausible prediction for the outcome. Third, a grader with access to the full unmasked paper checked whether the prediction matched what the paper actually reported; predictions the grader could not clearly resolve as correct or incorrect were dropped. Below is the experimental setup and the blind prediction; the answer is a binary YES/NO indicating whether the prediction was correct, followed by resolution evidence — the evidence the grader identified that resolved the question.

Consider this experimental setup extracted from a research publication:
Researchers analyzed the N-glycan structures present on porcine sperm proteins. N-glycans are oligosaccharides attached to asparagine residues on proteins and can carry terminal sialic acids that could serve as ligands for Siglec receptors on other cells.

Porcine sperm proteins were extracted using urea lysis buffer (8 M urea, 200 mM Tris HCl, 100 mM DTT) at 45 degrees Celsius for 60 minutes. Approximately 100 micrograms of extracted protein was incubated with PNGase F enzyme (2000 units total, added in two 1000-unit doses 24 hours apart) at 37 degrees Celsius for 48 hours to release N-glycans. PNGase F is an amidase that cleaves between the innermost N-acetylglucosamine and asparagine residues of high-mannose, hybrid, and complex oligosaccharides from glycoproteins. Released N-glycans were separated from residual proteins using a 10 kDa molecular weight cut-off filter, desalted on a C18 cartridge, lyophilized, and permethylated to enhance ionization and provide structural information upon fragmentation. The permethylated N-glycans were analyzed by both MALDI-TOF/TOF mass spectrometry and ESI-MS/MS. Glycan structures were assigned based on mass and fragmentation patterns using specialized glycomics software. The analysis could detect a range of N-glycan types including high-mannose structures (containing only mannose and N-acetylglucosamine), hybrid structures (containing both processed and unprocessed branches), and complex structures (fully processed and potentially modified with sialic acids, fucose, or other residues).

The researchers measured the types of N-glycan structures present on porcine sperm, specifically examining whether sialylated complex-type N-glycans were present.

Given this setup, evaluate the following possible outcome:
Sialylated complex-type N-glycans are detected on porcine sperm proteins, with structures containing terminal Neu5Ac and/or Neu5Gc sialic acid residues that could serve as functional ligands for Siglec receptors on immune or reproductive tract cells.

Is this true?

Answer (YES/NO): NO